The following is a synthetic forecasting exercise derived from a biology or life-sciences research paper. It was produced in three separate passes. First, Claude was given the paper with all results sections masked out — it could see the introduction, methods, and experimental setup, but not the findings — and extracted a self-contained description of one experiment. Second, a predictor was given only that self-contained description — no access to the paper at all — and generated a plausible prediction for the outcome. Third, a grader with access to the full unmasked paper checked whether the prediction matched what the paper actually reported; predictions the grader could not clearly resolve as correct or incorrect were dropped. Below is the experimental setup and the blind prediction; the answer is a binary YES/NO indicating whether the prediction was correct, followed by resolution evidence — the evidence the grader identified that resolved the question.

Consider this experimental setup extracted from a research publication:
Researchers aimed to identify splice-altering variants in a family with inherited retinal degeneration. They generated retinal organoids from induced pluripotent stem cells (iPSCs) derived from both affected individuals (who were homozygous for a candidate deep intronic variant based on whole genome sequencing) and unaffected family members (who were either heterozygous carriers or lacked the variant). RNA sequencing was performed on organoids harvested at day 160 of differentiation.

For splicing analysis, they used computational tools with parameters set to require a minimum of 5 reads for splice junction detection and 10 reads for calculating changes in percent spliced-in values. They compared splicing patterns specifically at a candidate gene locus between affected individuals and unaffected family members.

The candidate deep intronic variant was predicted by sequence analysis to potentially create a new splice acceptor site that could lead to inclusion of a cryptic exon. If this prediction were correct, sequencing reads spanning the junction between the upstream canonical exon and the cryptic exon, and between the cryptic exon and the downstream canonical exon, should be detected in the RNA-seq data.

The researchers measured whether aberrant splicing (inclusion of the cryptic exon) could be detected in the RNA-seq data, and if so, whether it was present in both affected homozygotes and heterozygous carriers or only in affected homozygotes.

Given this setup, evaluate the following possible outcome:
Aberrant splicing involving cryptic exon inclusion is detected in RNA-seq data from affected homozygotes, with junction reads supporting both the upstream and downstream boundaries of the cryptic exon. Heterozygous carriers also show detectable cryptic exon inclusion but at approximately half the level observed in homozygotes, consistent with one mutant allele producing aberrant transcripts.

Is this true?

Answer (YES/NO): NO